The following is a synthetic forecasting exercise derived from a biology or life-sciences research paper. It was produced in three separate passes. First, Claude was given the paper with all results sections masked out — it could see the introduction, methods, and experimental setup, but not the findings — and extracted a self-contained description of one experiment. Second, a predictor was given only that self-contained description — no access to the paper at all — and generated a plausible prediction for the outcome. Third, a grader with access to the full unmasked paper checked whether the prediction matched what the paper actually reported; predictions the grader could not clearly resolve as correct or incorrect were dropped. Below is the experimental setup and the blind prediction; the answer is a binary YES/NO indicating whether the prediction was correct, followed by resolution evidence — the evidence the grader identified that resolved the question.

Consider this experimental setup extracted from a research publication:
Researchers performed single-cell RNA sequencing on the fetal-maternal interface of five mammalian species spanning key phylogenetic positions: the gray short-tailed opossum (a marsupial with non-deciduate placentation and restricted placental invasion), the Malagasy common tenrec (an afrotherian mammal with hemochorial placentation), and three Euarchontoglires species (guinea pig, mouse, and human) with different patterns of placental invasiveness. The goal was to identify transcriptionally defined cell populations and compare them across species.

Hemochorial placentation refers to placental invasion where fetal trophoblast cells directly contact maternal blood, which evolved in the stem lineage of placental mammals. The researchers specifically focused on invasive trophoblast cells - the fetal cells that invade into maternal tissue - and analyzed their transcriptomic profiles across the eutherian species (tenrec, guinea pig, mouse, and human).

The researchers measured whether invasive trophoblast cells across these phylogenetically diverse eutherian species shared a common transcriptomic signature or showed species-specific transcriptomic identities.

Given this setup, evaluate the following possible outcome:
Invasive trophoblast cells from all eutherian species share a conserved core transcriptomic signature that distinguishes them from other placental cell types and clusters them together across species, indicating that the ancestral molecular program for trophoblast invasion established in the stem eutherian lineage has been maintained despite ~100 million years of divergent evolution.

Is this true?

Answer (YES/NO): YES